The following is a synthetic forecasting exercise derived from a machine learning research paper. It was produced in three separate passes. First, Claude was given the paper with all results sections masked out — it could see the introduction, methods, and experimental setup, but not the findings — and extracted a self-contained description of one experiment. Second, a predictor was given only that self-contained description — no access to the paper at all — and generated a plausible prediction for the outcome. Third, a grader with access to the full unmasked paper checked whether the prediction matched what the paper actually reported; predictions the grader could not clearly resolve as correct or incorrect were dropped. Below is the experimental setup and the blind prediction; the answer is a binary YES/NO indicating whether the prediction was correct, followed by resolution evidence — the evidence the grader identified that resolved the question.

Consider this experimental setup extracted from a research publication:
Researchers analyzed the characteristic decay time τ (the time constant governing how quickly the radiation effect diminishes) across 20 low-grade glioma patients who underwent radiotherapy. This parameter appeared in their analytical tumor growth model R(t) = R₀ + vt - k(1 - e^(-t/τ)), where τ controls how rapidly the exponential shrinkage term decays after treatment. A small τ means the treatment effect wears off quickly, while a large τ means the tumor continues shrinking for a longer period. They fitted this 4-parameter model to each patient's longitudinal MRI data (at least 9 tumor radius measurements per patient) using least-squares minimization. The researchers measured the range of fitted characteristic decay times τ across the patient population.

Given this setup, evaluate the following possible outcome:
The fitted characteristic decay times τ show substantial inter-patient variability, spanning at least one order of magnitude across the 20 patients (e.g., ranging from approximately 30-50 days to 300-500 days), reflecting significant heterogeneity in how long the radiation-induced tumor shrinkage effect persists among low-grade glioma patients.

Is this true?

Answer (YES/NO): YES